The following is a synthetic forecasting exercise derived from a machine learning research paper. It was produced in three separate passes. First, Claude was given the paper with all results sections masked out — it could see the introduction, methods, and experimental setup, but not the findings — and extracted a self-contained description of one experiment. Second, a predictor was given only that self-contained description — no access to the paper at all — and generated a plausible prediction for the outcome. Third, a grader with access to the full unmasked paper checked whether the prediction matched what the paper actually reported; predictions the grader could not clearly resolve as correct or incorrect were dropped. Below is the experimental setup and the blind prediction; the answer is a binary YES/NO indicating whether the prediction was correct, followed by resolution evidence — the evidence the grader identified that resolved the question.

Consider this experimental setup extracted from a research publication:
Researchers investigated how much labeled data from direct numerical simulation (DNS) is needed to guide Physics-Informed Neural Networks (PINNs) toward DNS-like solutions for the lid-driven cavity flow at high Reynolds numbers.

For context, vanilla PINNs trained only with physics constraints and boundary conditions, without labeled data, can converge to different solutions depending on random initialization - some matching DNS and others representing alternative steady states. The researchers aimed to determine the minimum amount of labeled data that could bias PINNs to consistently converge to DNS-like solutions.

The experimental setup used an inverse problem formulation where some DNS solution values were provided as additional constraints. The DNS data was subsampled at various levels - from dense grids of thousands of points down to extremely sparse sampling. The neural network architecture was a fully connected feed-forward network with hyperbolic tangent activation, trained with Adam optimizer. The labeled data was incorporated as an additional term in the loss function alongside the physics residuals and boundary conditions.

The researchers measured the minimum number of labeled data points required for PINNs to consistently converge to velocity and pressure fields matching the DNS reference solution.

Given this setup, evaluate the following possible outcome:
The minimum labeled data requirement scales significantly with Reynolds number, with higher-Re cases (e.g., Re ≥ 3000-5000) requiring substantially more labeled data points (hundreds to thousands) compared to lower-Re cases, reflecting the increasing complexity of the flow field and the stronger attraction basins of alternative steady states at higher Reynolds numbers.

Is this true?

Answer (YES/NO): NO